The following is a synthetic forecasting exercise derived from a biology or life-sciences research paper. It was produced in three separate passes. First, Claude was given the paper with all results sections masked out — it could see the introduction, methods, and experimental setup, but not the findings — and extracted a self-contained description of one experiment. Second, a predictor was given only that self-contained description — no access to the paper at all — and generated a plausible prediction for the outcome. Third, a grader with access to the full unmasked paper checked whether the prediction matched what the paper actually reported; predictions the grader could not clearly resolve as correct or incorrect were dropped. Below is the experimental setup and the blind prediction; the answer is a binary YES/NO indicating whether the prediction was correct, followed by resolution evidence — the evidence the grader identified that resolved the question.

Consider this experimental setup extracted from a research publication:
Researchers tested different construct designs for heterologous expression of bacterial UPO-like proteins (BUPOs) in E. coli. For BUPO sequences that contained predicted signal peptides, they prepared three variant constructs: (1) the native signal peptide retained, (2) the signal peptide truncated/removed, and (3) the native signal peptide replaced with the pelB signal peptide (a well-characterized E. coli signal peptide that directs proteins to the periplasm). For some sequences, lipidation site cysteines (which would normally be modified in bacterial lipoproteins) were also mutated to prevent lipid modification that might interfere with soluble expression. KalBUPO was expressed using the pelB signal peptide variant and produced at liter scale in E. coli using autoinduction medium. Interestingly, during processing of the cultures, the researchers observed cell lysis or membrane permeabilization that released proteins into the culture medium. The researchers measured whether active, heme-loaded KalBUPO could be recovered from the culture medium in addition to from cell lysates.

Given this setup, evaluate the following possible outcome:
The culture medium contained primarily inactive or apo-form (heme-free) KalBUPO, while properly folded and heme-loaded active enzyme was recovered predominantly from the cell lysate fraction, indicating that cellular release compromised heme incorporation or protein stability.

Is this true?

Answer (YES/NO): NO